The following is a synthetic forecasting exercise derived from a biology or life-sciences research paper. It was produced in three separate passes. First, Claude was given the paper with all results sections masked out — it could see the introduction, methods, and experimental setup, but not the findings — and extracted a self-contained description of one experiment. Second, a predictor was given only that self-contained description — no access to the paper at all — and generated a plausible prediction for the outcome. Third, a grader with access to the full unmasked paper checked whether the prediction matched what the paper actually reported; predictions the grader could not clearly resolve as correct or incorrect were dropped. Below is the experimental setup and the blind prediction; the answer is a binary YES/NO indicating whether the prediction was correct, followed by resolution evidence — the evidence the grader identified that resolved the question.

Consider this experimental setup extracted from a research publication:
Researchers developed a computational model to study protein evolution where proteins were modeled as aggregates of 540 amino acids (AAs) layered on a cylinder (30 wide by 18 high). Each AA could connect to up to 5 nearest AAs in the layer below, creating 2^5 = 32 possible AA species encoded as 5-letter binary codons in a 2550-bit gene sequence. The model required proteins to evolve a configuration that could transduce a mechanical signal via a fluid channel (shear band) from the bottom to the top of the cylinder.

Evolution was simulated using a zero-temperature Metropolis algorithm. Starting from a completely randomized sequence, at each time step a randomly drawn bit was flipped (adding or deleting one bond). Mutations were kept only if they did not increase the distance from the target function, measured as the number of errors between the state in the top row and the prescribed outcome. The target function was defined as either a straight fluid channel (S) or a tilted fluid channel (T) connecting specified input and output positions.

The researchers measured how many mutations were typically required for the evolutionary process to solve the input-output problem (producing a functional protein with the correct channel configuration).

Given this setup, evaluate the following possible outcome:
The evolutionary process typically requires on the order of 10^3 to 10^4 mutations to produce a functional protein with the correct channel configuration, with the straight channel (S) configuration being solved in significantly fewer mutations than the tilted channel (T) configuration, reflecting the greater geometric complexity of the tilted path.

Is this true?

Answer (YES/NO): NO